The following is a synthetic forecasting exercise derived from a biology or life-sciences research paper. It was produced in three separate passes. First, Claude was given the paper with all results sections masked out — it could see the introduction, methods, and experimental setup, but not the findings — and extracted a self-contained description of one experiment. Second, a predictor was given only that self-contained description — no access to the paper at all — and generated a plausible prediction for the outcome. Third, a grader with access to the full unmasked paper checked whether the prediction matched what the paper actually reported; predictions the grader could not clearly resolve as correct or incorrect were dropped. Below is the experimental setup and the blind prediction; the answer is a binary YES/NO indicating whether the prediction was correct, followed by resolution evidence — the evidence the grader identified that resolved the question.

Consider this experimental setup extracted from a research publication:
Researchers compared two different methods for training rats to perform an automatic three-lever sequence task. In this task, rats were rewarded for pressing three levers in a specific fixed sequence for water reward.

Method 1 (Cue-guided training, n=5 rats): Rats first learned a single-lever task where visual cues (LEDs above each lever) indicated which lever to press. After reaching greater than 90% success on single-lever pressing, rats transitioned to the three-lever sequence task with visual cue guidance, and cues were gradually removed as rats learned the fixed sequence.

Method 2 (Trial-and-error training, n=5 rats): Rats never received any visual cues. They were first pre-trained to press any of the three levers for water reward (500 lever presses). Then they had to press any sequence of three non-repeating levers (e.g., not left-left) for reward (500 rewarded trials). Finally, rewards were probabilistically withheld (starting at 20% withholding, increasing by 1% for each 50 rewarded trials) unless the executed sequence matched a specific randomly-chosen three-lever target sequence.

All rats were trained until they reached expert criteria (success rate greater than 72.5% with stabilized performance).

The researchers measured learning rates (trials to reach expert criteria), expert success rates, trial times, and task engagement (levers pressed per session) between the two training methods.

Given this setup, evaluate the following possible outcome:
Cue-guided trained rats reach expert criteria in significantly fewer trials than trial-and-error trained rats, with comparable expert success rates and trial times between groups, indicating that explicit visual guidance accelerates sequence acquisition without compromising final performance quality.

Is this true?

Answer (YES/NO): NO